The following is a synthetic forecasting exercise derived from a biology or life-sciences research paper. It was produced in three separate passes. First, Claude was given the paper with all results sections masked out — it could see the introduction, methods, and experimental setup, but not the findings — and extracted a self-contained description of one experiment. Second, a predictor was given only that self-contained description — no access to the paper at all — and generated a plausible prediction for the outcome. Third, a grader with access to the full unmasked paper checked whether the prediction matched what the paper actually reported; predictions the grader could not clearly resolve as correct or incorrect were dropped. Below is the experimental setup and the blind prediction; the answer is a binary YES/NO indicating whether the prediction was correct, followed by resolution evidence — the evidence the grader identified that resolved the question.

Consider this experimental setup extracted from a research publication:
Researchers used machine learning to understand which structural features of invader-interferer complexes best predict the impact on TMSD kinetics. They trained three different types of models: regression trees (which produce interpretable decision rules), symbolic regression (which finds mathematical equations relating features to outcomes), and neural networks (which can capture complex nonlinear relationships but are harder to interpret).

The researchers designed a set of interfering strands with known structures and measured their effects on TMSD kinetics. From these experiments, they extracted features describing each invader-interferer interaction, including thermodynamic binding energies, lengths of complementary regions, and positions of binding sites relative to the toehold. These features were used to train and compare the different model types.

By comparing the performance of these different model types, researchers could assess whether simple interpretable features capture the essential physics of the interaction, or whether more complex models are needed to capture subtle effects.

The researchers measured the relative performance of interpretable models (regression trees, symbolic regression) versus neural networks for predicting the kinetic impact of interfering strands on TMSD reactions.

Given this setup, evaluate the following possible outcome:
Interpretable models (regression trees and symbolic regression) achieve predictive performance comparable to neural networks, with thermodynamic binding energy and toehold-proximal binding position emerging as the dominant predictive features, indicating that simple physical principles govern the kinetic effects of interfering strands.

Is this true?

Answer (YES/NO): NO